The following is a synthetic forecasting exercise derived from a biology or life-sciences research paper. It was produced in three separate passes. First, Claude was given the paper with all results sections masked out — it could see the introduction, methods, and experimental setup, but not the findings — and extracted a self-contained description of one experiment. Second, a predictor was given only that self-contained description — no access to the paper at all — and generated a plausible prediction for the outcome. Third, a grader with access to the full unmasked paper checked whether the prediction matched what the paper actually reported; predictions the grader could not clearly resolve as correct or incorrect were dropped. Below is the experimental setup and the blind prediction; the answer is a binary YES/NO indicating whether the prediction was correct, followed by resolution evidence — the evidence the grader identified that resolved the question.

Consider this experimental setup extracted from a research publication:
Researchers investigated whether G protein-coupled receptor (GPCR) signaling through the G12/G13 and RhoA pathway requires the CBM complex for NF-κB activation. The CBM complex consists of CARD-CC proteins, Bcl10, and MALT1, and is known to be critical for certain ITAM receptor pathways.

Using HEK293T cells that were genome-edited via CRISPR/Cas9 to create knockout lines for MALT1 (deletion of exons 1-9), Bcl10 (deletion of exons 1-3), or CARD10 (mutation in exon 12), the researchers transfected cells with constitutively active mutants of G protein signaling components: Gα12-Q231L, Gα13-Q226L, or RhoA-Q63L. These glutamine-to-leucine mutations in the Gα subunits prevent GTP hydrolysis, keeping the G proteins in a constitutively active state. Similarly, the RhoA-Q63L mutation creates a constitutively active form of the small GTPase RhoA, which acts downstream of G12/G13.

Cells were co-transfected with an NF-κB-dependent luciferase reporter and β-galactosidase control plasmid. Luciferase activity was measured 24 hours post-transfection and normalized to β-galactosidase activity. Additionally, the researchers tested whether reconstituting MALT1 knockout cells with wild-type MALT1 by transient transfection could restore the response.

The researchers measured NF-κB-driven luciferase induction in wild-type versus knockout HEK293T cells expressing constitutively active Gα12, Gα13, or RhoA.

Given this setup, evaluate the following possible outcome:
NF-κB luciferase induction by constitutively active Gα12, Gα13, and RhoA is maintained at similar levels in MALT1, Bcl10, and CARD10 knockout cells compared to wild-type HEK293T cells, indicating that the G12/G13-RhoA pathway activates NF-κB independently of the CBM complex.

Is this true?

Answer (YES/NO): NO